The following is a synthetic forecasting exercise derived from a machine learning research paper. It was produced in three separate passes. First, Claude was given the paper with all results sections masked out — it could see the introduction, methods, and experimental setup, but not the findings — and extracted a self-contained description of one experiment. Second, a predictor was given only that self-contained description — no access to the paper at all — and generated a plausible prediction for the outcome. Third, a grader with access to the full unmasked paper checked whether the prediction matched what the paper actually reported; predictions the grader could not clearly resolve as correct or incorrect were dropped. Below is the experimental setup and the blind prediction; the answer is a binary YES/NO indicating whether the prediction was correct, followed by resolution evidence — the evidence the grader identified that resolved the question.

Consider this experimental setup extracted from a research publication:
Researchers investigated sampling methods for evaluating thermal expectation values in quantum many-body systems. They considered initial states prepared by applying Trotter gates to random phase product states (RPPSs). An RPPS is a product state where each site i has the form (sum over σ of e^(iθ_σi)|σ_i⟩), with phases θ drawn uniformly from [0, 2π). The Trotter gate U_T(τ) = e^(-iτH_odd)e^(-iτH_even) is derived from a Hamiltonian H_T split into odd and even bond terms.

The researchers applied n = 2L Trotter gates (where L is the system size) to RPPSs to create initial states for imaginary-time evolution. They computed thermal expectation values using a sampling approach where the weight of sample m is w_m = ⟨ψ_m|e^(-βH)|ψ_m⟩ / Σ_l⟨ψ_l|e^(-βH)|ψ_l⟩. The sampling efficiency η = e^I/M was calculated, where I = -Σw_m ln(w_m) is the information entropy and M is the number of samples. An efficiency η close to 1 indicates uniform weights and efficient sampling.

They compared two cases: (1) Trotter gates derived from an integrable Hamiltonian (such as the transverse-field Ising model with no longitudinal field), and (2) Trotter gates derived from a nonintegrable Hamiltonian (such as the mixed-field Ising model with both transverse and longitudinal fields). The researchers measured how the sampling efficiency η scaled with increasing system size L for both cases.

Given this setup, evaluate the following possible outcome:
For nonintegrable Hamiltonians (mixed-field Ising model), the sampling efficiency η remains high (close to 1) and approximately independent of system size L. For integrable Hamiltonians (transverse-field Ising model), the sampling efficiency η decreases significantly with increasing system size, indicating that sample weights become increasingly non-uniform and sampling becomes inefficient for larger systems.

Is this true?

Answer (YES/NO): NO